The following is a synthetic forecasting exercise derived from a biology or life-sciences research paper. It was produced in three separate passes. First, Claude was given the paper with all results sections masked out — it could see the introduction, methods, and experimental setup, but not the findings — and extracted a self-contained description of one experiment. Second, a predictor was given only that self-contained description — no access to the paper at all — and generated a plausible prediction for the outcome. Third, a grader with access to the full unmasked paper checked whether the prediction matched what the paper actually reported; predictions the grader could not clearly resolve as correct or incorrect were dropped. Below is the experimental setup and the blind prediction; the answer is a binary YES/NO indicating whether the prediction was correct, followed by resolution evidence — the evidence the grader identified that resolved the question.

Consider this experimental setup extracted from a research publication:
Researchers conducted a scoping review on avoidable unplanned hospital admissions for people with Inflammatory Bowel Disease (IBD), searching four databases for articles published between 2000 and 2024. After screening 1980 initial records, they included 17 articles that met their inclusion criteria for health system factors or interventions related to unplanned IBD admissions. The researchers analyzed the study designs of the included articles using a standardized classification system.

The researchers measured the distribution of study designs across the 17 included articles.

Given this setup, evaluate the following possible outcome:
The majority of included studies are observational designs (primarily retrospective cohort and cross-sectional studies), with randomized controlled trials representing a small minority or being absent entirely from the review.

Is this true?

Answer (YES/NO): NO